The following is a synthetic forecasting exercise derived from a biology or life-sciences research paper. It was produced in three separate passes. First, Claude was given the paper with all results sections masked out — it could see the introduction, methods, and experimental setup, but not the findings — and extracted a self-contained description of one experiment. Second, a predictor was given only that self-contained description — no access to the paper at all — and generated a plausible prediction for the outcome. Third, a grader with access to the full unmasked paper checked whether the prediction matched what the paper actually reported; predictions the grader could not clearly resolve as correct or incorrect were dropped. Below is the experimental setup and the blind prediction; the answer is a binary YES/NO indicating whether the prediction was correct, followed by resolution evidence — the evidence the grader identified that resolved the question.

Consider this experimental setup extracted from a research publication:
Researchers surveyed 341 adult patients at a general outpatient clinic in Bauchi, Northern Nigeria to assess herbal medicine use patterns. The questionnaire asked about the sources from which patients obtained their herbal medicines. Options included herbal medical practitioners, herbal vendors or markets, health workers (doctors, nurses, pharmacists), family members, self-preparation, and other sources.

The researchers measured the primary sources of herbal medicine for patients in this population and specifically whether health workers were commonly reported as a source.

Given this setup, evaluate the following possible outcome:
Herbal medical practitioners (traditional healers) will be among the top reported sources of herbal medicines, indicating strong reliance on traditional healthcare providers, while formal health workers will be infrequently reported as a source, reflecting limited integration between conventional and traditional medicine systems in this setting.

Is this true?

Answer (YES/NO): YES